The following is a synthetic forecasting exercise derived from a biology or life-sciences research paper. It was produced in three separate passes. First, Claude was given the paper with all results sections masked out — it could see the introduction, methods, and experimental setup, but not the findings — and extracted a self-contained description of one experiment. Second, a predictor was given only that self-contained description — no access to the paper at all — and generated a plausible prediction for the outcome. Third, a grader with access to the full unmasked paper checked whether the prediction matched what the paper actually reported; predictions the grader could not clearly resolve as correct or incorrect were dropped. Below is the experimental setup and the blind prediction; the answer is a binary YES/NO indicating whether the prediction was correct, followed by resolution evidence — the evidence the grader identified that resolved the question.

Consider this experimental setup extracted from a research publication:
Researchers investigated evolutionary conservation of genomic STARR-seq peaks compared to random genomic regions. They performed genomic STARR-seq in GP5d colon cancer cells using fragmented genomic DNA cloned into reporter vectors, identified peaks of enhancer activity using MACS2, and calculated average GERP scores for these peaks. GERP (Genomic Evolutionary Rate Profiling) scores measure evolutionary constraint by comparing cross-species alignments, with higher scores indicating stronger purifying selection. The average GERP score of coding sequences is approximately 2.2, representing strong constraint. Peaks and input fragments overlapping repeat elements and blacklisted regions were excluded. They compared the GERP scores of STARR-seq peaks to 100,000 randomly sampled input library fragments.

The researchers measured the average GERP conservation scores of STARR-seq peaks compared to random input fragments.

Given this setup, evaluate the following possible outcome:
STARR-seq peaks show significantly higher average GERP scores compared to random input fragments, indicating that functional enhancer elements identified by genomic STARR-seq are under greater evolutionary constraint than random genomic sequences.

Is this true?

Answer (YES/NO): YES